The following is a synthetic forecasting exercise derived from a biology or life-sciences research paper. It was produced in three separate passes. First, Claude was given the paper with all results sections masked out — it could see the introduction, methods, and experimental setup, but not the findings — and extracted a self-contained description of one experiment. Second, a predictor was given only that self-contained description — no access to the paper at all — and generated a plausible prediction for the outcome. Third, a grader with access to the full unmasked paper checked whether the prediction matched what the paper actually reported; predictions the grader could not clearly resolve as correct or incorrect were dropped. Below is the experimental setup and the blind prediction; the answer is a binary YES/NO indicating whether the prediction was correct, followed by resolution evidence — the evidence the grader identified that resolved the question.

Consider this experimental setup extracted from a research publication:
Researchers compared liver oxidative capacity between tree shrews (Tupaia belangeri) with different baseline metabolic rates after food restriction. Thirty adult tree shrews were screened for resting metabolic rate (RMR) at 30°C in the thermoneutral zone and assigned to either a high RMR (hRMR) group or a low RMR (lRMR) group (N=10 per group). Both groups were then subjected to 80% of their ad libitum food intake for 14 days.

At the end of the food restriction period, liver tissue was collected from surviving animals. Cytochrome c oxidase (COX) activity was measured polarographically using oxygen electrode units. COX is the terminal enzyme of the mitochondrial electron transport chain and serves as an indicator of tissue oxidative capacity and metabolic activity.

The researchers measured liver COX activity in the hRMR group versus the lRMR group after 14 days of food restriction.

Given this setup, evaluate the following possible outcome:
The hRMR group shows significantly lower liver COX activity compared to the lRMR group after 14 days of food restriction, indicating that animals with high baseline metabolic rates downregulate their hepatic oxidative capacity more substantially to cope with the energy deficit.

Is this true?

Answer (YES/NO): NO